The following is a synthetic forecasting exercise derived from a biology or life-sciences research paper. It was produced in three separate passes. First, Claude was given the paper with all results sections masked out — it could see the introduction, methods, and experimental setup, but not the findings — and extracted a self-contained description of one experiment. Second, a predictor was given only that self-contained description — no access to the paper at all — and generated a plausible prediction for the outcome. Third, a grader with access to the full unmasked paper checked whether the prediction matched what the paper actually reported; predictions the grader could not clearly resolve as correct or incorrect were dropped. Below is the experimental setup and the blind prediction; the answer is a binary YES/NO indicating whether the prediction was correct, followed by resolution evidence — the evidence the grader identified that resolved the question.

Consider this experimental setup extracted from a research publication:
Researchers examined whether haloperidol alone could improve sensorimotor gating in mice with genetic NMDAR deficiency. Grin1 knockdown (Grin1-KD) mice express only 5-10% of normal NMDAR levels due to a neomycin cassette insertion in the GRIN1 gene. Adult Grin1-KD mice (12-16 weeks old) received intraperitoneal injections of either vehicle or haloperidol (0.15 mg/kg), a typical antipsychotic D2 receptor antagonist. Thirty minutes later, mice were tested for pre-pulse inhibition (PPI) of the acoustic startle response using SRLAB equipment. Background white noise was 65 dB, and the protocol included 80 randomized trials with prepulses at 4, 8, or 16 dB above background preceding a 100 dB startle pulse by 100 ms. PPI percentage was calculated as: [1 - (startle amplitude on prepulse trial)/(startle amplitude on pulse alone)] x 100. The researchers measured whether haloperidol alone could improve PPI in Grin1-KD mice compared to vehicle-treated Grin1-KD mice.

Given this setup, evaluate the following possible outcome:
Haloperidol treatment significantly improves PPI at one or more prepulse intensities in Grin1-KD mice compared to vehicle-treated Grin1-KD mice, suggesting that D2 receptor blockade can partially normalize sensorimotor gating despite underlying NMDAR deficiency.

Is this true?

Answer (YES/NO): NO